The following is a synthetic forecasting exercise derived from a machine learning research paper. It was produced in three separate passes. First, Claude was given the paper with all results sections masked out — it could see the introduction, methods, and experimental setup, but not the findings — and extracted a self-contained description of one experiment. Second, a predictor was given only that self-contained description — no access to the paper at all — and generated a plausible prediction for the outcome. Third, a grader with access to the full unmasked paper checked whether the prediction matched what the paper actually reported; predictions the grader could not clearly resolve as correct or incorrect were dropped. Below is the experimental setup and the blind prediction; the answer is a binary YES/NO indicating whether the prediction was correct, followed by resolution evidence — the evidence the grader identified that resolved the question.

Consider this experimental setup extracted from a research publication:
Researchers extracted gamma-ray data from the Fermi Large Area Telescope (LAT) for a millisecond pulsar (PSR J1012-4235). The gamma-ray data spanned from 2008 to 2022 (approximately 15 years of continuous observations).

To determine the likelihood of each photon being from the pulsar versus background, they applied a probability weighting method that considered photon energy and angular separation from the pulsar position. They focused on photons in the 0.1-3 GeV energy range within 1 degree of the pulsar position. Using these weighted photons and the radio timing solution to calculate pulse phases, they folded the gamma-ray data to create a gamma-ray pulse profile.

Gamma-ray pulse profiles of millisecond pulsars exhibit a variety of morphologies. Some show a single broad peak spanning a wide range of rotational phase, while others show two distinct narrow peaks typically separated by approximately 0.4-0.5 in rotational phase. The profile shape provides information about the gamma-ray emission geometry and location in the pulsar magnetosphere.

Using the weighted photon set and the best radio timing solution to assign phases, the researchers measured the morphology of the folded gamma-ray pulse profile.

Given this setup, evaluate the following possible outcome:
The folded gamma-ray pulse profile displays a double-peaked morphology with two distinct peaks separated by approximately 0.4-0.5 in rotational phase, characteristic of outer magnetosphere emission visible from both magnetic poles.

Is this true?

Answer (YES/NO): NO